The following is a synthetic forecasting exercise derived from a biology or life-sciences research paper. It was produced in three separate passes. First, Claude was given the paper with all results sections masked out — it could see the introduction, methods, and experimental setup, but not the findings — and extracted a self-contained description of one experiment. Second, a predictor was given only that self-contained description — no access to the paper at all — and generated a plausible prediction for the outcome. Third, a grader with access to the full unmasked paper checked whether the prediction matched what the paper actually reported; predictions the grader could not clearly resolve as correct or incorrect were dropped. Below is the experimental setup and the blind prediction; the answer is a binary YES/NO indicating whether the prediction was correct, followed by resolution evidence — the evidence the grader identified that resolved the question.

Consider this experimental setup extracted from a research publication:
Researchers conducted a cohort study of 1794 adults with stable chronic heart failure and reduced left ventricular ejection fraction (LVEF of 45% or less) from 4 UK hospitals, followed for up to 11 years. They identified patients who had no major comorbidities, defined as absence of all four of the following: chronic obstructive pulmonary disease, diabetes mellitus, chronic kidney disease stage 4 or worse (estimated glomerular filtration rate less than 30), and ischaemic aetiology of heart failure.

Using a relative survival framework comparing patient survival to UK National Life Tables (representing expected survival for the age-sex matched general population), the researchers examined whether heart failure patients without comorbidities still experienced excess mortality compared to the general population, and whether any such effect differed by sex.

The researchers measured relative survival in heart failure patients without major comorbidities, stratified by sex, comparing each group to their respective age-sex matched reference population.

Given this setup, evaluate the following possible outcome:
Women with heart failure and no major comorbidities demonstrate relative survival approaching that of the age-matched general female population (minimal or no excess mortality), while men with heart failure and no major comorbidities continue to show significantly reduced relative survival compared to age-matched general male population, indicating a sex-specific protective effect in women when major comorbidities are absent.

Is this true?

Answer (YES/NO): YES